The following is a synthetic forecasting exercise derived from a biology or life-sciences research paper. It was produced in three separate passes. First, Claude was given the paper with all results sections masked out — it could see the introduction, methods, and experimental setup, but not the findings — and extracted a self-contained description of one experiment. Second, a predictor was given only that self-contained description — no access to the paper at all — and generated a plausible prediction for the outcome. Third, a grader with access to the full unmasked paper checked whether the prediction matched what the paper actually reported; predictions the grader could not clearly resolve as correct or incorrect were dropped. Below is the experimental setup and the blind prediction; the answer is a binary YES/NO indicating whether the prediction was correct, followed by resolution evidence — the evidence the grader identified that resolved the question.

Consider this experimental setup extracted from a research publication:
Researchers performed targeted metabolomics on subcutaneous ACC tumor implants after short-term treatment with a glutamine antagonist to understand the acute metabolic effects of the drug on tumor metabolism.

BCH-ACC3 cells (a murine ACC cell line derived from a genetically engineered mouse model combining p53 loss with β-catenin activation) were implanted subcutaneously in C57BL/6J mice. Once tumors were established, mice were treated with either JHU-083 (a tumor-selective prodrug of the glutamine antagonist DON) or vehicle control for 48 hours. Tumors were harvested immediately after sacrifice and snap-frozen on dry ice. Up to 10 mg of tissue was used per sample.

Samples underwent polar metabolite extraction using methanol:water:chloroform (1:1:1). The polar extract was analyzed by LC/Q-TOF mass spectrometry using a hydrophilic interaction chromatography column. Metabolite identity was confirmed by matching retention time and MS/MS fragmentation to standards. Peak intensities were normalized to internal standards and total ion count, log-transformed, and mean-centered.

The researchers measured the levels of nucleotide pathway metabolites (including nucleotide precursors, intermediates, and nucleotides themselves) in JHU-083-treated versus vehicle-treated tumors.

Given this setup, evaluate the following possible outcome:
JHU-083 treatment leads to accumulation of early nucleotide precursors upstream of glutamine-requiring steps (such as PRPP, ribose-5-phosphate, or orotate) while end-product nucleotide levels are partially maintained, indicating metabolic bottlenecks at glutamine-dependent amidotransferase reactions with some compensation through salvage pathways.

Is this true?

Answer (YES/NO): NO